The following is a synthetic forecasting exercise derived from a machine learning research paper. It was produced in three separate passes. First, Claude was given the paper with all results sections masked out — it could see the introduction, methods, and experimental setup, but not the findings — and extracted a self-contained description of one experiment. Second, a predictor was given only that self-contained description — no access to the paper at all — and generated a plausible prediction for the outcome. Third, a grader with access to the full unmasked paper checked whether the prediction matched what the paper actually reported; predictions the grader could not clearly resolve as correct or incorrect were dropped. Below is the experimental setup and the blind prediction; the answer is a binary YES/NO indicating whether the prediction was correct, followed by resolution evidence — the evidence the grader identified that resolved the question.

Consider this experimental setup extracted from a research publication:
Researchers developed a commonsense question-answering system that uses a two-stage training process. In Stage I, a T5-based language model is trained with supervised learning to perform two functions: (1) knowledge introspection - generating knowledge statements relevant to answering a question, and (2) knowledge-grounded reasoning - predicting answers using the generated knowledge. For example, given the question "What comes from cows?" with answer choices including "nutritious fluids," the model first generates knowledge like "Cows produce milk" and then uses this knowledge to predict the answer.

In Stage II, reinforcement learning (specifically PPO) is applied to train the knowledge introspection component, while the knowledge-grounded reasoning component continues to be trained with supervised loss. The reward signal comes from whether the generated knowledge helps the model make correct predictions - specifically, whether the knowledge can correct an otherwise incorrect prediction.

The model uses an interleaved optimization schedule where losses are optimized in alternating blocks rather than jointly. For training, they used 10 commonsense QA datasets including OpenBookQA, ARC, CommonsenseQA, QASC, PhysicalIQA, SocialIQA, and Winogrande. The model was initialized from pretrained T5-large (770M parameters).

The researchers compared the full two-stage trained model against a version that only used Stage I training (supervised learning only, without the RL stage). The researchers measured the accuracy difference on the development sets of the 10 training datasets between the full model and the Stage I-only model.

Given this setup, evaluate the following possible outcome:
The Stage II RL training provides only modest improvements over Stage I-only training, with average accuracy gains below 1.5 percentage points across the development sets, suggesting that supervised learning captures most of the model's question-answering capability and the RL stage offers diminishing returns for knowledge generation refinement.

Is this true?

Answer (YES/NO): YES